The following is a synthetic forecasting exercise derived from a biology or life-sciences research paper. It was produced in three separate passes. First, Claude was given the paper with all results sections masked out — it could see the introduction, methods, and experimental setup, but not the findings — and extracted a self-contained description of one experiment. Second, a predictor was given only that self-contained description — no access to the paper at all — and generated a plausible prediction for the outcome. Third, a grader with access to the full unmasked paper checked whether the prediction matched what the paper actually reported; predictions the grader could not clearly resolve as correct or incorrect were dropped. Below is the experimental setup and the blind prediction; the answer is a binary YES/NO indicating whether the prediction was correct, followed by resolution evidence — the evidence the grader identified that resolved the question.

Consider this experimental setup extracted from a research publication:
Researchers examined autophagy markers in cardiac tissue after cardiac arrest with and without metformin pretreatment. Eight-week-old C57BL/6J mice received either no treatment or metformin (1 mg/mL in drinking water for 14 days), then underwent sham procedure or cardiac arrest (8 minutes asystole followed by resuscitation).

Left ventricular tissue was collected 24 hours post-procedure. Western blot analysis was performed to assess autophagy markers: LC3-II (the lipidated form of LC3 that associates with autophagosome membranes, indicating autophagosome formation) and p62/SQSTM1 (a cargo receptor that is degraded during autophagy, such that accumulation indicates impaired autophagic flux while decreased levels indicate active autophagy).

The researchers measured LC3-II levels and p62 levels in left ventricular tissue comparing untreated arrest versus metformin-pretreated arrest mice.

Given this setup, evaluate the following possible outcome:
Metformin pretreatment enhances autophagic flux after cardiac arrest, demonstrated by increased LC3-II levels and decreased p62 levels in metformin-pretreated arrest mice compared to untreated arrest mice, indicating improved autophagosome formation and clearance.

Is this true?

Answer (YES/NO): NO